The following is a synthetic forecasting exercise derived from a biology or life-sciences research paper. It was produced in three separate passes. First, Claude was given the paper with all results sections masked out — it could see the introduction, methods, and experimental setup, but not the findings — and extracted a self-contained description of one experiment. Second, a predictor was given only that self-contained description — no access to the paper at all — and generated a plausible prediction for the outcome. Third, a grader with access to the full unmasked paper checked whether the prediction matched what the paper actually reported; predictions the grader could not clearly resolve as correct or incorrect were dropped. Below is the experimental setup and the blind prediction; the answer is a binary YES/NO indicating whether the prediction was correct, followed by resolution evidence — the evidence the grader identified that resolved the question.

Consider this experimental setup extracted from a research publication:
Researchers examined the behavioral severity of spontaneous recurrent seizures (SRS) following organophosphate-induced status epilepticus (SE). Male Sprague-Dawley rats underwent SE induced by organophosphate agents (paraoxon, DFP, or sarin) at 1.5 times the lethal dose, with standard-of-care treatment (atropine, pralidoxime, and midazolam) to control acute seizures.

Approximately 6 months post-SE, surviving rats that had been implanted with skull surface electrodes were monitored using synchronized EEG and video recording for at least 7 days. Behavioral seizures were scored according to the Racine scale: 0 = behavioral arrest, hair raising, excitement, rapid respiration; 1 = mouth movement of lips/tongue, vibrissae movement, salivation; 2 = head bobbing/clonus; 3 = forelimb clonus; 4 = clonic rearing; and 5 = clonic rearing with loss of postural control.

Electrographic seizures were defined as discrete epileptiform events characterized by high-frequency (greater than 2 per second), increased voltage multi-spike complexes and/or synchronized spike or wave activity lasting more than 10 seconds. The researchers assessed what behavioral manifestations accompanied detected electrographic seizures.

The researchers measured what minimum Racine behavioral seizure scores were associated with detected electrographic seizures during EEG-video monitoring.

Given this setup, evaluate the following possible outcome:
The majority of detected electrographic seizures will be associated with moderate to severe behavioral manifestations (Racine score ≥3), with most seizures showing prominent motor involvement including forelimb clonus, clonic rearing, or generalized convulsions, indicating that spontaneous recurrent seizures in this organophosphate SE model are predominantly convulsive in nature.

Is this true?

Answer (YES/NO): YES